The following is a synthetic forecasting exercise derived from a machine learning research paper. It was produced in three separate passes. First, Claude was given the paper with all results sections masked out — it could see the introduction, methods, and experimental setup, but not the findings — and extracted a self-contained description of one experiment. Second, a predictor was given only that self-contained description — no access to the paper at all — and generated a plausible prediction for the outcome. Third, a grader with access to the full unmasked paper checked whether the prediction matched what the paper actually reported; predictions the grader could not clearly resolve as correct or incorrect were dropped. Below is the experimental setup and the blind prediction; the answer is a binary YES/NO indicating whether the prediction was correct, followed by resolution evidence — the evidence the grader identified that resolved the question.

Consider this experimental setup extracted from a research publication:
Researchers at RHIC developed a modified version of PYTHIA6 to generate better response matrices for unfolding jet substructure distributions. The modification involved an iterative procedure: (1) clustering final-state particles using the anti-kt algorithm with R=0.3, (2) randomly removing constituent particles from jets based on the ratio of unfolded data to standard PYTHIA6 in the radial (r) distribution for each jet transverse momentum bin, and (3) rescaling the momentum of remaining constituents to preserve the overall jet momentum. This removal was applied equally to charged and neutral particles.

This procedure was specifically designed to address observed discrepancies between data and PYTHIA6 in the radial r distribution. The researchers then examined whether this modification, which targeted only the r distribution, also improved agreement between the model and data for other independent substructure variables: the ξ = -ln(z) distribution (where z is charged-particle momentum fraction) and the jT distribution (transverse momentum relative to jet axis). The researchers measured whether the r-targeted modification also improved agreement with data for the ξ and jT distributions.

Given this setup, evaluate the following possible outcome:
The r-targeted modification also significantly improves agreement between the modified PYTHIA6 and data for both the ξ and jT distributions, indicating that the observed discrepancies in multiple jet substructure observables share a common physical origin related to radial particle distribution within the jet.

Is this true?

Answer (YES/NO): YES